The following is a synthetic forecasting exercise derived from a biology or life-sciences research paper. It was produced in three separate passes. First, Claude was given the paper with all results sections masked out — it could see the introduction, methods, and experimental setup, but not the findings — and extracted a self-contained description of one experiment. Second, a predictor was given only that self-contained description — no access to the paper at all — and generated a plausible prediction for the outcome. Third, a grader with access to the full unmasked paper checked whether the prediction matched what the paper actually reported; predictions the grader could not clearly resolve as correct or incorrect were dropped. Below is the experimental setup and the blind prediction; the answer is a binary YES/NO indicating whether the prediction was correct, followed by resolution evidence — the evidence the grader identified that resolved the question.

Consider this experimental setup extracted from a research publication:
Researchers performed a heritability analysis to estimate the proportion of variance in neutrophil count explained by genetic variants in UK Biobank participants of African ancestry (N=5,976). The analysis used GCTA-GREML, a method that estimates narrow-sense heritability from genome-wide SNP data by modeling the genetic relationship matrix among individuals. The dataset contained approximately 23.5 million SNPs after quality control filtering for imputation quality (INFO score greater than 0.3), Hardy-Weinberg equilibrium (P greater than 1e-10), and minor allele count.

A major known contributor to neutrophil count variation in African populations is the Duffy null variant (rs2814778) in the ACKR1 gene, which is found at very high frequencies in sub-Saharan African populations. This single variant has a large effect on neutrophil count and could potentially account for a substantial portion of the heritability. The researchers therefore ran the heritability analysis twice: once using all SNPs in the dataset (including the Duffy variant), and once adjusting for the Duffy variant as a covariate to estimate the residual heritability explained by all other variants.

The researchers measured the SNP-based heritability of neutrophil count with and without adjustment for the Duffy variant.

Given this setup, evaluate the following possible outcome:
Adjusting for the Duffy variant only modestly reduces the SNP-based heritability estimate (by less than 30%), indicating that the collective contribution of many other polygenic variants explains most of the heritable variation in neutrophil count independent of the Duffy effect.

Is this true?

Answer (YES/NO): NO